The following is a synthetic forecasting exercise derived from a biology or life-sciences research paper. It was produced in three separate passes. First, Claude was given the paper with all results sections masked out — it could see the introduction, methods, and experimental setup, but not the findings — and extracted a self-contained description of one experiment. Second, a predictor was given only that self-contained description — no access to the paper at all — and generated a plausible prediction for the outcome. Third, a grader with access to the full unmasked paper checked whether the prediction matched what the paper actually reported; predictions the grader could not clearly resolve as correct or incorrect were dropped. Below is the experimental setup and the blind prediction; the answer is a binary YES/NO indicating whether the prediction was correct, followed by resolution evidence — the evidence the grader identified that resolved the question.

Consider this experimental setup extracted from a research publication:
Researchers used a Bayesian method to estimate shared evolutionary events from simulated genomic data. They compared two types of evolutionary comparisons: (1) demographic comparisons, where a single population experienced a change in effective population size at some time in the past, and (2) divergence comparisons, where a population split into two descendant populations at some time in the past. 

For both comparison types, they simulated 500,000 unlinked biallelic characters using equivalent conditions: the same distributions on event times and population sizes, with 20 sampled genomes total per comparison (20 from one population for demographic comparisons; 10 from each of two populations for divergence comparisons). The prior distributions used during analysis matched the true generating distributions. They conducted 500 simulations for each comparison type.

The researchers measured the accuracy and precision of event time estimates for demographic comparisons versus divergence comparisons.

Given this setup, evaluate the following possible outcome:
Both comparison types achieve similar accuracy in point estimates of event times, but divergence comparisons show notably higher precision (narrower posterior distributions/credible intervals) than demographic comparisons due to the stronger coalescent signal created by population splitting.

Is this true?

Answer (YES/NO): NO